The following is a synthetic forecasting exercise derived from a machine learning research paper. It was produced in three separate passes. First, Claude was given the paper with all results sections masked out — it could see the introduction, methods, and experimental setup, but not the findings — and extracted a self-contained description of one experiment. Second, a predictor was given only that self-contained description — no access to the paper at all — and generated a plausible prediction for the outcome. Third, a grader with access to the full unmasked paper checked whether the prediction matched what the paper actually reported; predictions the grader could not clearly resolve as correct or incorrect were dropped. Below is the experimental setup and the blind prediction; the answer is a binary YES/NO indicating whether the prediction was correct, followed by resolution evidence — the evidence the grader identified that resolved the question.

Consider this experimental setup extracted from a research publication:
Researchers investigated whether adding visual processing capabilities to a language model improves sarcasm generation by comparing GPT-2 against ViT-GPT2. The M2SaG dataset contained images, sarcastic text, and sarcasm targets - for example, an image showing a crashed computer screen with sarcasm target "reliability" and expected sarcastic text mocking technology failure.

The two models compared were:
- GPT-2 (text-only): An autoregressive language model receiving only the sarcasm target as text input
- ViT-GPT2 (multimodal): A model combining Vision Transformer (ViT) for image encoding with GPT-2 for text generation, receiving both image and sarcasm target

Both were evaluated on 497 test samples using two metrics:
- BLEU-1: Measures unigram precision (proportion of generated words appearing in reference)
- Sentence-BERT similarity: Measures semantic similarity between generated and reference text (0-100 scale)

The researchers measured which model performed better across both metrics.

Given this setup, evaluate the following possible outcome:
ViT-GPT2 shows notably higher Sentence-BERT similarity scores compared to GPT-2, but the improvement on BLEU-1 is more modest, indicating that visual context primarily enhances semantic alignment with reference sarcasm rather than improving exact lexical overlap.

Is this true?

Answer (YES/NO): NO